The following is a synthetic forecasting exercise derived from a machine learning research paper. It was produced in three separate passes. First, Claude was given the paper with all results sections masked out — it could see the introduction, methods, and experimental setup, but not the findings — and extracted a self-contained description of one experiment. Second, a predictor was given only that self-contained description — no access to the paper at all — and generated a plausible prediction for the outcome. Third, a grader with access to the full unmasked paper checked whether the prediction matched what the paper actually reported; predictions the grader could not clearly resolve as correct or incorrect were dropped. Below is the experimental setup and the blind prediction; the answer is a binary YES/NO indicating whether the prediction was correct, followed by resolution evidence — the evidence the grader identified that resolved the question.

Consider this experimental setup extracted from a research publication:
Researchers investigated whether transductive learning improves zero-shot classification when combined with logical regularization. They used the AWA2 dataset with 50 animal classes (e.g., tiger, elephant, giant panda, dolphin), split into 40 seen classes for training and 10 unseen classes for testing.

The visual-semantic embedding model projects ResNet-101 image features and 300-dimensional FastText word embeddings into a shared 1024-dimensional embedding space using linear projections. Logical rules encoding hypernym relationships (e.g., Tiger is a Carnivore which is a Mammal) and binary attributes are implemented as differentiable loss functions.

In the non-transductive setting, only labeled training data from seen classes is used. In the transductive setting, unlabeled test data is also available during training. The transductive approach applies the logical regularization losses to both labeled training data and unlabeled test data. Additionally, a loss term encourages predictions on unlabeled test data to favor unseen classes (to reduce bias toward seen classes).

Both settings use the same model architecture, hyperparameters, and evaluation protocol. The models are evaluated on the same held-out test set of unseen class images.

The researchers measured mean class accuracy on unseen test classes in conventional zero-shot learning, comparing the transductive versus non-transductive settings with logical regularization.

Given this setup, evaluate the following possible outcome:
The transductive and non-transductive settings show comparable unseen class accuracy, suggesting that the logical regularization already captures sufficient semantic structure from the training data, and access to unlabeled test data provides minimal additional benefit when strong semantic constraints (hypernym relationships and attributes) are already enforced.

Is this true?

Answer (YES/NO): NO